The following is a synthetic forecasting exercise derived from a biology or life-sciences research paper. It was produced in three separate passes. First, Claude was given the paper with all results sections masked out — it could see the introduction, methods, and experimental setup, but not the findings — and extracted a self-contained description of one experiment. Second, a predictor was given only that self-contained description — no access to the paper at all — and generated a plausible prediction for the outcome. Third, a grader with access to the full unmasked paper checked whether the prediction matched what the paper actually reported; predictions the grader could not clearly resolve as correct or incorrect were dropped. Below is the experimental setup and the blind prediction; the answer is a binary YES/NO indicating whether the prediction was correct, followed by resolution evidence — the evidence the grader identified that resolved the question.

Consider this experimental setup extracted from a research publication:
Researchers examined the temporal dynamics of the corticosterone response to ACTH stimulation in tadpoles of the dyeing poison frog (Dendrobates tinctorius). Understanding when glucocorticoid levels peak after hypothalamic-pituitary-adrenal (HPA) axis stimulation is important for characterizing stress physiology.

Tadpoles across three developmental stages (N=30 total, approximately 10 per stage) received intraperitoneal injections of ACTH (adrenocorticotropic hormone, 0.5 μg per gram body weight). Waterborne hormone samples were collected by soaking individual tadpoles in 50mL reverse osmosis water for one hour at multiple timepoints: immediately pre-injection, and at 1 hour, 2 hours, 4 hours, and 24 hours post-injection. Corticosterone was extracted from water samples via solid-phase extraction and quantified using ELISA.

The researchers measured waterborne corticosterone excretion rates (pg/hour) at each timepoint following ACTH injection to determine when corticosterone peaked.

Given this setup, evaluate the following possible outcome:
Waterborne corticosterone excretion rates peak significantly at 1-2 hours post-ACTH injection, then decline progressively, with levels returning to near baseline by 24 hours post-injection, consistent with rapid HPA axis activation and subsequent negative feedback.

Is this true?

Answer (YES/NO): NO